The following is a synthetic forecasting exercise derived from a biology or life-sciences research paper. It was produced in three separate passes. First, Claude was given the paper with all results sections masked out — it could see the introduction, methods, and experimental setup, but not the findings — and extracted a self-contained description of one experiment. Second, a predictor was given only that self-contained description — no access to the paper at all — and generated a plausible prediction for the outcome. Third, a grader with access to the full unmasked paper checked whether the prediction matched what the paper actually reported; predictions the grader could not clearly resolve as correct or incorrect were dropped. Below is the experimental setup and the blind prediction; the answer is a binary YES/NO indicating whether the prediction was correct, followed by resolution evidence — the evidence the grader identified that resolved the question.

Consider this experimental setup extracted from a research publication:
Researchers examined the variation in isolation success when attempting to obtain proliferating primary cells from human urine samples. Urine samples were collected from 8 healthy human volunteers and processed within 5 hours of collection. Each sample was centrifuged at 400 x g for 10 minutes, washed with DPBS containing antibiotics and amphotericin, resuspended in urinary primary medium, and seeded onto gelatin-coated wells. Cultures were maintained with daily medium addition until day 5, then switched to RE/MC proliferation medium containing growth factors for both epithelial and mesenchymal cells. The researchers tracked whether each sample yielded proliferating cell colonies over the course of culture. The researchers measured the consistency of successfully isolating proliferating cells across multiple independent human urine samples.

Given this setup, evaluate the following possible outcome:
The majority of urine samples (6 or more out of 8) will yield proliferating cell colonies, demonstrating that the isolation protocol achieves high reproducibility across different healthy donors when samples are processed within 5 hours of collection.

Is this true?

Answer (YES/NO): NO